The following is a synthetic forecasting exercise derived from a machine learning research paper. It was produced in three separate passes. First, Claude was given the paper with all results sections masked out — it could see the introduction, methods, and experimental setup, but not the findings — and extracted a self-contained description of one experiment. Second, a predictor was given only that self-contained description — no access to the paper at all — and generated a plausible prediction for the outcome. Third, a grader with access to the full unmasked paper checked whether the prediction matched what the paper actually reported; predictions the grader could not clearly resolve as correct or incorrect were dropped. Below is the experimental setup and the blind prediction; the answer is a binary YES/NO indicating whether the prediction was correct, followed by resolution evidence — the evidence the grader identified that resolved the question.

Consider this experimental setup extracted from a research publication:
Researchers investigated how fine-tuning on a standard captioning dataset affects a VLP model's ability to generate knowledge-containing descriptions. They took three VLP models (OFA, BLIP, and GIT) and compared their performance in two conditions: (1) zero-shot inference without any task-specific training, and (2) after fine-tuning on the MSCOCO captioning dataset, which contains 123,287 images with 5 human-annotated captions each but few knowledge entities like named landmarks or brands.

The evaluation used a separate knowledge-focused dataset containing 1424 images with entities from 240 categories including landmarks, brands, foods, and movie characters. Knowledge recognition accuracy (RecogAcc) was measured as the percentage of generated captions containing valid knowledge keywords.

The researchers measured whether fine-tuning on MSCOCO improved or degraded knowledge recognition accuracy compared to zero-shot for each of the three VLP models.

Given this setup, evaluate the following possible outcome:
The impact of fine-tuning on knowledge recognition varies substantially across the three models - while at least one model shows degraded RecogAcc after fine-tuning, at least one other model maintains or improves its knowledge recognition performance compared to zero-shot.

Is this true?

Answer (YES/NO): YES